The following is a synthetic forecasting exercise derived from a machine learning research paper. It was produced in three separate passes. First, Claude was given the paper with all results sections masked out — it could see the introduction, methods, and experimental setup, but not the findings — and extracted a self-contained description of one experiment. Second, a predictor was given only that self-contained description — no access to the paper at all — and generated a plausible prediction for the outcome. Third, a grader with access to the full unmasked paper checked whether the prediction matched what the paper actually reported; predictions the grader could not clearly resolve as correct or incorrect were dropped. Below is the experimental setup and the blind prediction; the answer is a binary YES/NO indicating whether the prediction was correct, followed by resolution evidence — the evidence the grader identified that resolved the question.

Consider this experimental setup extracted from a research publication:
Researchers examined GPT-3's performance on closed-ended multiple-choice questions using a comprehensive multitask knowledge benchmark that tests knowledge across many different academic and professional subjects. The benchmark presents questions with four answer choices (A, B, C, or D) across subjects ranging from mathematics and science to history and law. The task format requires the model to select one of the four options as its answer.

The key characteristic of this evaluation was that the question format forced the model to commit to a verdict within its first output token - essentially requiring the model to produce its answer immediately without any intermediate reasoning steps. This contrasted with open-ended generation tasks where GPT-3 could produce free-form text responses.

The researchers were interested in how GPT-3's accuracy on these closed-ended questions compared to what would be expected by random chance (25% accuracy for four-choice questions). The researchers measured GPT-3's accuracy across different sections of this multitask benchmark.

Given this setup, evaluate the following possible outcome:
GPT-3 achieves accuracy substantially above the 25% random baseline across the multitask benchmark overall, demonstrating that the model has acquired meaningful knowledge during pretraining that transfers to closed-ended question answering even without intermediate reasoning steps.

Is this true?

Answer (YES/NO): NO